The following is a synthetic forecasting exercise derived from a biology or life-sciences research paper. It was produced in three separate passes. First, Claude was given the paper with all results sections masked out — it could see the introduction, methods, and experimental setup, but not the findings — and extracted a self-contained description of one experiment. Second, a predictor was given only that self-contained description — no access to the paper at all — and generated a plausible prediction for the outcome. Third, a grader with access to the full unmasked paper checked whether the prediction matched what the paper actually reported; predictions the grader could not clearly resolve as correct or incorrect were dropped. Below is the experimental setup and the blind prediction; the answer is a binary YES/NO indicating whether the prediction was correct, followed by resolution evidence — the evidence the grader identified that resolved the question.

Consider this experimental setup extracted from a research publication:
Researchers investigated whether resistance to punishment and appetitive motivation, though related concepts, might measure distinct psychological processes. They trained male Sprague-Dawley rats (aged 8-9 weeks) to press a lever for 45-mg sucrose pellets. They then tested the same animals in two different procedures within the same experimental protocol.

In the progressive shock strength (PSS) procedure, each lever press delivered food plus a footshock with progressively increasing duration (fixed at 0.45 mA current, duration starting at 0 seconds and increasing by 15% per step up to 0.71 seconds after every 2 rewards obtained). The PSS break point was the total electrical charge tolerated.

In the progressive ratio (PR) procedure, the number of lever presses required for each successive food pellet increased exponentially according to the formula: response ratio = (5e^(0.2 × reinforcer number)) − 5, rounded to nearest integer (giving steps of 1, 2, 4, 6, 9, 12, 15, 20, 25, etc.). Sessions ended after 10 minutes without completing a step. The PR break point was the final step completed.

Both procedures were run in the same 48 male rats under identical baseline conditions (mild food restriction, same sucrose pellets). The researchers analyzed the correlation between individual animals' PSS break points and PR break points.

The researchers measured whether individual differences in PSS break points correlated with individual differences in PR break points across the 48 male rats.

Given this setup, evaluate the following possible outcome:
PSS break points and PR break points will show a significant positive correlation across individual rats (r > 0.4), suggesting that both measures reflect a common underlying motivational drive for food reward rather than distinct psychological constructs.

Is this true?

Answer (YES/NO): NO